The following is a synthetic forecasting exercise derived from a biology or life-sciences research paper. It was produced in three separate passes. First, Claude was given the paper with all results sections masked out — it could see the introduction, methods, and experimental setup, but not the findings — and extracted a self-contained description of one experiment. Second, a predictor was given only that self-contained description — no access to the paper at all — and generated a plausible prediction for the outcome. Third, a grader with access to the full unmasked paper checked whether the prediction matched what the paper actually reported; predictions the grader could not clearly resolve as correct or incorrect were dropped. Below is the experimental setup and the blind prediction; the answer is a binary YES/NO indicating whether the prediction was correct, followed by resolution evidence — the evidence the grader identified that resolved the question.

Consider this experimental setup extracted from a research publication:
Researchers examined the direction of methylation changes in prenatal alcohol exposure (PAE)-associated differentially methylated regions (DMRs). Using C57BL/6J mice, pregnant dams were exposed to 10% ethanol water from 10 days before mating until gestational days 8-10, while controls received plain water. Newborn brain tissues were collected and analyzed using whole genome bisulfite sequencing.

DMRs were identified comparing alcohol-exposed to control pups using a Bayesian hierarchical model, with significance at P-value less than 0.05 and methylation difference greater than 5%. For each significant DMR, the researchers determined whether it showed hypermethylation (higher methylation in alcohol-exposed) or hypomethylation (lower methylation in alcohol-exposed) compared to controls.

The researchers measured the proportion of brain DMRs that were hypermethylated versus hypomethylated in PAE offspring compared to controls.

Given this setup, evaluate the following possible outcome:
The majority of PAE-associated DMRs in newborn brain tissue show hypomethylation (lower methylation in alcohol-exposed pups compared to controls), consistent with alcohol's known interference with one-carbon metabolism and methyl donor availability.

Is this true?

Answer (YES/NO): YES